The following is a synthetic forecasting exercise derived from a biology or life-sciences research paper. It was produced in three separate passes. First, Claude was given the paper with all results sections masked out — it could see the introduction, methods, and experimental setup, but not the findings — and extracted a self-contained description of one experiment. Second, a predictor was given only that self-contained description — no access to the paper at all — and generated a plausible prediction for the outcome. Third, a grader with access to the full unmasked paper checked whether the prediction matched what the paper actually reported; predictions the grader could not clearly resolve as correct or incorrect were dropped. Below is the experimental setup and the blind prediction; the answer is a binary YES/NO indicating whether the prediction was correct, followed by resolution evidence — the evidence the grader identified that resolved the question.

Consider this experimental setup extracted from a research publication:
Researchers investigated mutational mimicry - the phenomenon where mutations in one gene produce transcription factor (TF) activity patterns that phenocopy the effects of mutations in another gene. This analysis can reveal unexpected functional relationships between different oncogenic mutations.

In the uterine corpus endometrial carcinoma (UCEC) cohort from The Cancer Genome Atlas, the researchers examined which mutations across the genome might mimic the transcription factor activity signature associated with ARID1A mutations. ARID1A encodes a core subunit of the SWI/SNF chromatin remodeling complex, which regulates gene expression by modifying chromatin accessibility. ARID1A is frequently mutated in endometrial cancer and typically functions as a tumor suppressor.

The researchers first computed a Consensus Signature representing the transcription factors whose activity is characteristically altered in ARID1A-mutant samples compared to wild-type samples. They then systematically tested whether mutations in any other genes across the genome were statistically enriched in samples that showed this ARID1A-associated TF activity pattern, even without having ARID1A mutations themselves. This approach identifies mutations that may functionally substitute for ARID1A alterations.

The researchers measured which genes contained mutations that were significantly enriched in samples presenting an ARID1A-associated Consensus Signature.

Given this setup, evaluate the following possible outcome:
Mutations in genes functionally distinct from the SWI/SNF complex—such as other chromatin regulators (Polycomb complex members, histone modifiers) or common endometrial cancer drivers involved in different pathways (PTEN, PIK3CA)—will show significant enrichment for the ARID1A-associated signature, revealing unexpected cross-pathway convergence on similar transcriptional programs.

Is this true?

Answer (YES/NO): YES